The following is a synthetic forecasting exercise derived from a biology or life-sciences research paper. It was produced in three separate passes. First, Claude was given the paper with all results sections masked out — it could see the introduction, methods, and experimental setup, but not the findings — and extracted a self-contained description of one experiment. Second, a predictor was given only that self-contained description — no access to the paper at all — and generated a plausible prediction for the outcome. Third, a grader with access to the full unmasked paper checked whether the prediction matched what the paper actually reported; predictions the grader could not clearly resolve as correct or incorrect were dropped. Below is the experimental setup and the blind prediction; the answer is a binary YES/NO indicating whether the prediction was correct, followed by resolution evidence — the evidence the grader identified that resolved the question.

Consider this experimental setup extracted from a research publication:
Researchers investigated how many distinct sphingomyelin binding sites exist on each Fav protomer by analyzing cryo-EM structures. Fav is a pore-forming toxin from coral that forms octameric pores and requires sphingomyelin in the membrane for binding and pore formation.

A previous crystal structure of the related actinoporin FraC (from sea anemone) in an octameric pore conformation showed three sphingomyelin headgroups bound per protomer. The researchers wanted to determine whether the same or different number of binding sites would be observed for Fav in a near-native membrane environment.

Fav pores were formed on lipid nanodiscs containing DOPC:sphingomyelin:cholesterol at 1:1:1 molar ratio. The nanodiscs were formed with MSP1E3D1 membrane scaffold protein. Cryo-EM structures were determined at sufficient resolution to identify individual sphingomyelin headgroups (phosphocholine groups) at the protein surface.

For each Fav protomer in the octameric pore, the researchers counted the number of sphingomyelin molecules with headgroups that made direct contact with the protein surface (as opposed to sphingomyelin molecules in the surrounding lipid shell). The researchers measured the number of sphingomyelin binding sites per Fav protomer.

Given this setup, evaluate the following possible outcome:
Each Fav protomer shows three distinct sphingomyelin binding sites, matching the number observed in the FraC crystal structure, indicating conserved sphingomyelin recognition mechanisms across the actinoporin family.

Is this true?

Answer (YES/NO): NO